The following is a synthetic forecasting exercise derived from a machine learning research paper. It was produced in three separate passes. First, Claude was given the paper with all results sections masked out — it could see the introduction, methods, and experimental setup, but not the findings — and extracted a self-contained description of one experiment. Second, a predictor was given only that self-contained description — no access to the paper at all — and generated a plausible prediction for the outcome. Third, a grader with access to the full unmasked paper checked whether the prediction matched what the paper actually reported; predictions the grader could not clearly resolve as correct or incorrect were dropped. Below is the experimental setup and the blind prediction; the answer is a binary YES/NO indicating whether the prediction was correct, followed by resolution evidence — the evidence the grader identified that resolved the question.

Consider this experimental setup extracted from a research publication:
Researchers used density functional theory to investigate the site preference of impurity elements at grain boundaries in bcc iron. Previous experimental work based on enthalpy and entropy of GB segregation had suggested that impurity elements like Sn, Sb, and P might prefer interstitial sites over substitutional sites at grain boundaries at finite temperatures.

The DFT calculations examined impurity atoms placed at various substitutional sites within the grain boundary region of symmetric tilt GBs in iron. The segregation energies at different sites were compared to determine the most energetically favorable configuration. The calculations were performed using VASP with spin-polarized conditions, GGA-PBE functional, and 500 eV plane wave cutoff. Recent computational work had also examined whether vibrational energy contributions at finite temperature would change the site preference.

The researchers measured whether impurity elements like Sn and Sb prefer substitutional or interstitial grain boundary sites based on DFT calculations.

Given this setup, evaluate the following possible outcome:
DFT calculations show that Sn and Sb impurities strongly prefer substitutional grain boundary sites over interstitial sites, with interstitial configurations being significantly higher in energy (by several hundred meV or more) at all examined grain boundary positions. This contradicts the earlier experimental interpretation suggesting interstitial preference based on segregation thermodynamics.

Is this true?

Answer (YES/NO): YES